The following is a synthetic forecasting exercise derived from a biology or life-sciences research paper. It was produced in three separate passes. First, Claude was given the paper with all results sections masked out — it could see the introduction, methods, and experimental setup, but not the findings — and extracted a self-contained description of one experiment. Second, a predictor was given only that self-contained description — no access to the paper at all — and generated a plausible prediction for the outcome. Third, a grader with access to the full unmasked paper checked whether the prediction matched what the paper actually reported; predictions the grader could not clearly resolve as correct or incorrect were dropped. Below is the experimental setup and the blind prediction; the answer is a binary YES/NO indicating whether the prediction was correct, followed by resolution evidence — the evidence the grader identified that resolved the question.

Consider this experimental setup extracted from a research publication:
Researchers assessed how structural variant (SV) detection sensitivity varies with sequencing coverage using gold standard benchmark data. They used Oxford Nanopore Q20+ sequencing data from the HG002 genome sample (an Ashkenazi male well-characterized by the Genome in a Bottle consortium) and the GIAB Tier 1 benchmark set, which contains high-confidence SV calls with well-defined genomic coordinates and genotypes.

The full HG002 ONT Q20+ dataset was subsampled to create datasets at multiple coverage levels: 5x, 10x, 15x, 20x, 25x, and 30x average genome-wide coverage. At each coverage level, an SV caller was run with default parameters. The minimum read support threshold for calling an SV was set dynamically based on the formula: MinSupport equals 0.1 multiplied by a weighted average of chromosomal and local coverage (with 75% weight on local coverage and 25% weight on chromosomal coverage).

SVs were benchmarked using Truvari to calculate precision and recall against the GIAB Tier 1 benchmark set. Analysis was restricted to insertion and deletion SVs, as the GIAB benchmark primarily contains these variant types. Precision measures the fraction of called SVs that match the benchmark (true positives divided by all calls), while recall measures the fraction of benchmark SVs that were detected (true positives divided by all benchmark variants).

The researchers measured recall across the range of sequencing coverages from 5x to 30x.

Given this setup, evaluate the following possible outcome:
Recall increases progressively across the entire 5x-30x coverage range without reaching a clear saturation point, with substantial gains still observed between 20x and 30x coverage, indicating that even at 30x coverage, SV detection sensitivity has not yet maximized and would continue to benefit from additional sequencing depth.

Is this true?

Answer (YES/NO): NO